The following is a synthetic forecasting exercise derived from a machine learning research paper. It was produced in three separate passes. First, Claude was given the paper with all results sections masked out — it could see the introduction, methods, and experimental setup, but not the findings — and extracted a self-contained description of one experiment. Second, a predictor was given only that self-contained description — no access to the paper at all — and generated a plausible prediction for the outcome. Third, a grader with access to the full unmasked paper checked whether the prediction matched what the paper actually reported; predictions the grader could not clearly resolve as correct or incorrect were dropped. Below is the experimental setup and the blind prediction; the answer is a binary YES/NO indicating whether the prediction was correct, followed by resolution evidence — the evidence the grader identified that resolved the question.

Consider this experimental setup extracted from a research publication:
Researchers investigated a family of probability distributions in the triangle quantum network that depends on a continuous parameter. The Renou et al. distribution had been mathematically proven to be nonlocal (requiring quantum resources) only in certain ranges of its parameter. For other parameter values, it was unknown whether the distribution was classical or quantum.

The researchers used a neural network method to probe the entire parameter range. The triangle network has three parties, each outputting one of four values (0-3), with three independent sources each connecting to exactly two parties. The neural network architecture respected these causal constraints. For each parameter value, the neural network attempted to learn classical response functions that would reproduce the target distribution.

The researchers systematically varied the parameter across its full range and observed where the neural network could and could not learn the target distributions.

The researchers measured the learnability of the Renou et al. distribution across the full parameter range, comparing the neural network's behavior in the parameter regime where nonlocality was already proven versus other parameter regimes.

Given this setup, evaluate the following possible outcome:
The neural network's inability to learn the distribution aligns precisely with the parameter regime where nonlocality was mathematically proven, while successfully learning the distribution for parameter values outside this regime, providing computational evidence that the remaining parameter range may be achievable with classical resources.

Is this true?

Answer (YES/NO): NO